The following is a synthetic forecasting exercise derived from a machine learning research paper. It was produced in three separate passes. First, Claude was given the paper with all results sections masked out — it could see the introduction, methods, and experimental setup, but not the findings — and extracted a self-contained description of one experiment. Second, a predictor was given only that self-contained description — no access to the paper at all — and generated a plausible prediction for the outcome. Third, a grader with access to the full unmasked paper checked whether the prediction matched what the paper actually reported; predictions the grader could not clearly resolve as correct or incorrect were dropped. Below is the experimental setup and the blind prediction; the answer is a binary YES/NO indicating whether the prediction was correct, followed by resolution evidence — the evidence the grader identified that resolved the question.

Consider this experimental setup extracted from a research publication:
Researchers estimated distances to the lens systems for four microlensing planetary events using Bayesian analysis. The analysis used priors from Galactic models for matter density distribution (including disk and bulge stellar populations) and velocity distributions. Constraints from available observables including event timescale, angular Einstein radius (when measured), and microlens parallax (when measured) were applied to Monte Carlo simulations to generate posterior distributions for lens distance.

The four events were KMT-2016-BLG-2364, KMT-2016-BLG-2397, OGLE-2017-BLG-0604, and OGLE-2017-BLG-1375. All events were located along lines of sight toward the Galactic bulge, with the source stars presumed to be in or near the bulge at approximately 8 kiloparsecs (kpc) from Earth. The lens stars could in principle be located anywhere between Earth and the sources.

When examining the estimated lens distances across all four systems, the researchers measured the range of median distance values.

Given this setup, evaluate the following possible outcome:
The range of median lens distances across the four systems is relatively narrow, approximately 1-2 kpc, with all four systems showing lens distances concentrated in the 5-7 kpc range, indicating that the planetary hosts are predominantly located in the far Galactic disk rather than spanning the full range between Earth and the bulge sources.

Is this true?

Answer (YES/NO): NO